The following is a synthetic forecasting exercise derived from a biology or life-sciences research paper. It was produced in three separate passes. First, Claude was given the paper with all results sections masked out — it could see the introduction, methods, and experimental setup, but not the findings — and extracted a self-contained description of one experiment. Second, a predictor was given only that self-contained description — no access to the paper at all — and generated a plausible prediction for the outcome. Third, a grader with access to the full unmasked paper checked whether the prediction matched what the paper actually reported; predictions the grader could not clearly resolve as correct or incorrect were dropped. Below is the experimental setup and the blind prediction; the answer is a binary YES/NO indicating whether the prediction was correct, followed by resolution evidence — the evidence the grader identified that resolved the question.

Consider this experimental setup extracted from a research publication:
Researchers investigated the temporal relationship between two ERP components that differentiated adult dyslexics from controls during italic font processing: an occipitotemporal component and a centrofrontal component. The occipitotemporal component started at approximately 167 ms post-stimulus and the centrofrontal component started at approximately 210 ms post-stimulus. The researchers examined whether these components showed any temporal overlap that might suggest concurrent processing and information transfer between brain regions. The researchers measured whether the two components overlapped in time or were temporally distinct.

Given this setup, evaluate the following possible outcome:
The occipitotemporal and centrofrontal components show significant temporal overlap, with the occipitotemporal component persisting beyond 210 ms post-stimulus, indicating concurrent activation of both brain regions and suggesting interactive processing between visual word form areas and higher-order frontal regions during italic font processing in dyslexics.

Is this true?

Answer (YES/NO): YES